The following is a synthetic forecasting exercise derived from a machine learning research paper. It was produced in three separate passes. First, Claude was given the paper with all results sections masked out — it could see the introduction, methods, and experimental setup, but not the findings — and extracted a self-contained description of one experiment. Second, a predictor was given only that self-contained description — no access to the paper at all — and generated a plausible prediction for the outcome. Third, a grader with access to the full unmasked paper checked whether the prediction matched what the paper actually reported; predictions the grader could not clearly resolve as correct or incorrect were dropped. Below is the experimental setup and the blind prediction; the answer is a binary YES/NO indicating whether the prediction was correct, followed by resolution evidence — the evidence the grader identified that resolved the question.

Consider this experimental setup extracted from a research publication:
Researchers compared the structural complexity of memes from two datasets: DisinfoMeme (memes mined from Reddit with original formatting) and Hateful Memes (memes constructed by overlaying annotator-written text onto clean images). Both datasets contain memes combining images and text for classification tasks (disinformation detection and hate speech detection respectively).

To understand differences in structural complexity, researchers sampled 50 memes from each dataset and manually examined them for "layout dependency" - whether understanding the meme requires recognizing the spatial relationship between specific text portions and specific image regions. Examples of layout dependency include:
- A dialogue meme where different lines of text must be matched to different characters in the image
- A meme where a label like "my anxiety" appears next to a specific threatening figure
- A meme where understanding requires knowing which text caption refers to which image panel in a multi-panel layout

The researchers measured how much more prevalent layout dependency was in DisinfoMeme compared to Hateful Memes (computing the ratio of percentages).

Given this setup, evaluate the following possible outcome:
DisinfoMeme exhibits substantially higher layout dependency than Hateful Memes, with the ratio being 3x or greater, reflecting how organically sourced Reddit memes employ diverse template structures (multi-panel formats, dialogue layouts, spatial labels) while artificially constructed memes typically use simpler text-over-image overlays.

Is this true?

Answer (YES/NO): YES